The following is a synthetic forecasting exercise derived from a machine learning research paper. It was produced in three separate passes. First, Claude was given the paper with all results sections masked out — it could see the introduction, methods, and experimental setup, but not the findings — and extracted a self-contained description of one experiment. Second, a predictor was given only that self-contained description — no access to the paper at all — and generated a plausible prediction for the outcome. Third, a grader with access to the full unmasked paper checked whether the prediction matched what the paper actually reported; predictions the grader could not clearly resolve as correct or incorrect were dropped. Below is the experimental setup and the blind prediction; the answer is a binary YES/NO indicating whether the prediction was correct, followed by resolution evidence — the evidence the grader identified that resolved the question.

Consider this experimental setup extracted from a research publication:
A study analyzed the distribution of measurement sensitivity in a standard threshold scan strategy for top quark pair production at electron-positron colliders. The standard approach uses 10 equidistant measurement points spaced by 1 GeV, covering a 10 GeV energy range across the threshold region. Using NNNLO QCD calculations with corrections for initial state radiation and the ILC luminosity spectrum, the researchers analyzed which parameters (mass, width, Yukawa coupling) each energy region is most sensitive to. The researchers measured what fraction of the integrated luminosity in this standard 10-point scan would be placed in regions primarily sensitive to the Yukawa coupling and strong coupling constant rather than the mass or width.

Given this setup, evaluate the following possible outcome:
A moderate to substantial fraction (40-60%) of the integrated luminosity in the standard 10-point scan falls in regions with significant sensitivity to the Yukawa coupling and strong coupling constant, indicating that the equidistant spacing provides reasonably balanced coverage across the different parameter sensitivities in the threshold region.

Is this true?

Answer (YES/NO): NO